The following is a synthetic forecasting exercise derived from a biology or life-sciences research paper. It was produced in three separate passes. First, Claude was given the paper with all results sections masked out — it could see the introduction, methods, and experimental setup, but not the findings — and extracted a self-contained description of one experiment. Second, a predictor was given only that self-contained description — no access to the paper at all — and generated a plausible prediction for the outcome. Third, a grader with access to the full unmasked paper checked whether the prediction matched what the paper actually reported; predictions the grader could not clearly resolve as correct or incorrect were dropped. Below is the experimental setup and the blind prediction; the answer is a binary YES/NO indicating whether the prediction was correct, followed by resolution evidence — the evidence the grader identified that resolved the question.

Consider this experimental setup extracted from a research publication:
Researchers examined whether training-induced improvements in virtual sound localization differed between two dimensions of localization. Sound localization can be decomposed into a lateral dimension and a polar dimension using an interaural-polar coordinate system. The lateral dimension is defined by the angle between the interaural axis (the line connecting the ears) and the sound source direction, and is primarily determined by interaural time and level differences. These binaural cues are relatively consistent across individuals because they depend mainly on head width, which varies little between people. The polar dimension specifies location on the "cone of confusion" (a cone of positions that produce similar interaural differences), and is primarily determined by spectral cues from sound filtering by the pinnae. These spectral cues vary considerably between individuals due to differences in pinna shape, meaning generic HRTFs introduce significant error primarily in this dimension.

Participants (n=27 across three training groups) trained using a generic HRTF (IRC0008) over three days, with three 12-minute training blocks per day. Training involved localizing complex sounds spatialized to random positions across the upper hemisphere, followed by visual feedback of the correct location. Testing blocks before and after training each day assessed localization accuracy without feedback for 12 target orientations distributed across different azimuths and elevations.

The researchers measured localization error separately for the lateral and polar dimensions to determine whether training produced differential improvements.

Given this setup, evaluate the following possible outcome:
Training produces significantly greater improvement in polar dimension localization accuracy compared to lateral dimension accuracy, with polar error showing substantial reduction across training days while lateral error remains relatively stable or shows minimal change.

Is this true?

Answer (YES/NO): NO